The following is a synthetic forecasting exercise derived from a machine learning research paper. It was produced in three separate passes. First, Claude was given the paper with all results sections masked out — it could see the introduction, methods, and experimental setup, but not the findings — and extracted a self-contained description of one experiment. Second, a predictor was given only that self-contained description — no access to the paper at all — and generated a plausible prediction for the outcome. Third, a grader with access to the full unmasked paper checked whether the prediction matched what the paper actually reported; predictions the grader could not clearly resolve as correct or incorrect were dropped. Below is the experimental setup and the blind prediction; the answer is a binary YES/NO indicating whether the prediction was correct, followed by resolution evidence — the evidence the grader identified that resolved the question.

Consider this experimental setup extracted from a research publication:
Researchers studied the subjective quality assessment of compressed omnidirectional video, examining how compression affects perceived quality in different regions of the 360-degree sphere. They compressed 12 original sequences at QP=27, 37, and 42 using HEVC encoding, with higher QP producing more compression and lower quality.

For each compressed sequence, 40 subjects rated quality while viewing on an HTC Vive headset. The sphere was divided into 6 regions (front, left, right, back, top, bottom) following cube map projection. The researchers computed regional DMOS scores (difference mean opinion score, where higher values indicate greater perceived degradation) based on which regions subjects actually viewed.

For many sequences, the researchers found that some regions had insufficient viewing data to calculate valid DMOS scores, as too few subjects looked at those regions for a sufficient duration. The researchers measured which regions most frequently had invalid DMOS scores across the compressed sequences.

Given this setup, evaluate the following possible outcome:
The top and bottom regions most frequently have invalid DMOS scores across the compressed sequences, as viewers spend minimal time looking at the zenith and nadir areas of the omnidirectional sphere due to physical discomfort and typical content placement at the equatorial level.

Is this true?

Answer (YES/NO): YES